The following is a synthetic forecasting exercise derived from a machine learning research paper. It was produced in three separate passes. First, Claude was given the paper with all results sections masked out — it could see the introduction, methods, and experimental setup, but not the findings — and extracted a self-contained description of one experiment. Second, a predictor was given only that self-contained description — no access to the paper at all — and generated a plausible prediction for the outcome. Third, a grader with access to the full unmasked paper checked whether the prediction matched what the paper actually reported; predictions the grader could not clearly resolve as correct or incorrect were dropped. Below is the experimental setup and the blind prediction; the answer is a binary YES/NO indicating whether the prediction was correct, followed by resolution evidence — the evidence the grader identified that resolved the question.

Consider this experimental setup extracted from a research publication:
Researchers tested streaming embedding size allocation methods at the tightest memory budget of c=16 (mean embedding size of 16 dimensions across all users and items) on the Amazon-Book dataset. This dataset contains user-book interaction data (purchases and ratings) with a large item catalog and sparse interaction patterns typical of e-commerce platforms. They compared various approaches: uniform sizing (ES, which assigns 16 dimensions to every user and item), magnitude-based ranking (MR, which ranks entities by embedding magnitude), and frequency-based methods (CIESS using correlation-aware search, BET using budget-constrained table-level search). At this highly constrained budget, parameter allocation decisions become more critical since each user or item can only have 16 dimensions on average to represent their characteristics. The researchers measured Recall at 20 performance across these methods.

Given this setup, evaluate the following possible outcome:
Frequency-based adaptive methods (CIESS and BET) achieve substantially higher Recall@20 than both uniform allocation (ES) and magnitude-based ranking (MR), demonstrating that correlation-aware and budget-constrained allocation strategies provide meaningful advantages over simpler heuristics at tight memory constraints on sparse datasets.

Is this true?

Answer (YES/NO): NO